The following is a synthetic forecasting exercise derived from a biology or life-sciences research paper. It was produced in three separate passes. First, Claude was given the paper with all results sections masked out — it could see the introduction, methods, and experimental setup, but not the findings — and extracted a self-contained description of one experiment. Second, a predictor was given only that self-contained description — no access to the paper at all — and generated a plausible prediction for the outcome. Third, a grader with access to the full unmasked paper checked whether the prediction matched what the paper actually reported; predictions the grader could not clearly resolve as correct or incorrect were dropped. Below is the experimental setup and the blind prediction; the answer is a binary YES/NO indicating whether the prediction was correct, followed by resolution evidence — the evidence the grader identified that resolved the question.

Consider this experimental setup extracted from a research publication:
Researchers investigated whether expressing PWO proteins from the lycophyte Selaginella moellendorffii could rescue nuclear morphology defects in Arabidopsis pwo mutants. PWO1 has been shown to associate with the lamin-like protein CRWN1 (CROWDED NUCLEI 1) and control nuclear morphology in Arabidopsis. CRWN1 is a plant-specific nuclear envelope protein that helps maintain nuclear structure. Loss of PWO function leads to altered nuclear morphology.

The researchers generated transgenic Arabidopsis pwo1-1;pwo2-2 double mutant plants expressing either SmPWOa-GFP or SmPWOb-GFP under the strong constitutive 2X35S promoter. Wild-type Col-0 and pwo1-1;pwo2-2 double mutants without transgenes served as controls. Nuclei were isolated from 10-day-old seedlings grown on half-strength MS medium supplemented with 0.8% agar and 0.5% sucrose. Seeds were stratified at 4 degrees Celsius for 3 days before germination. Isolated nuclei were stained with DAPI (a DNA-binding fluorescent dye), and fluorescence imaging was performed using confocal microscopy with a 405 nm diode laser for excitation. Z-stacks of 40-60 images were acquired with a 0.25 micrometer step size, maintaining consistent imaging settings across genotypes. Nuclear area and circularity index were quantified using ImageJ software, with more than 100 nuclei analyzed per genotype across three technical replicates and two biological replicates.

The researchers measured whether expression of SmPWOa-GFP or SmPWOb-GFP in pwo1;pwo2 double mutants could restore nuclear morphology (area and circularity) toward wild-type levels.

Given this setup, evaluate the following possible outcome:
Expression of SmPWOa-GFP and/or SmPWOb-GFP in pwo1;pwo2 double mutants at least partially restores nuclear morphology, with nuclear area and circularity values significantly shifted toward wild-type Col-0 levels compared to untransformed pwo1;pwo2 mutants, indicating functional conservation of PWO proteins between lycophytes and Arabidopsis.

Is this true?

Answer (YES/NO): YES